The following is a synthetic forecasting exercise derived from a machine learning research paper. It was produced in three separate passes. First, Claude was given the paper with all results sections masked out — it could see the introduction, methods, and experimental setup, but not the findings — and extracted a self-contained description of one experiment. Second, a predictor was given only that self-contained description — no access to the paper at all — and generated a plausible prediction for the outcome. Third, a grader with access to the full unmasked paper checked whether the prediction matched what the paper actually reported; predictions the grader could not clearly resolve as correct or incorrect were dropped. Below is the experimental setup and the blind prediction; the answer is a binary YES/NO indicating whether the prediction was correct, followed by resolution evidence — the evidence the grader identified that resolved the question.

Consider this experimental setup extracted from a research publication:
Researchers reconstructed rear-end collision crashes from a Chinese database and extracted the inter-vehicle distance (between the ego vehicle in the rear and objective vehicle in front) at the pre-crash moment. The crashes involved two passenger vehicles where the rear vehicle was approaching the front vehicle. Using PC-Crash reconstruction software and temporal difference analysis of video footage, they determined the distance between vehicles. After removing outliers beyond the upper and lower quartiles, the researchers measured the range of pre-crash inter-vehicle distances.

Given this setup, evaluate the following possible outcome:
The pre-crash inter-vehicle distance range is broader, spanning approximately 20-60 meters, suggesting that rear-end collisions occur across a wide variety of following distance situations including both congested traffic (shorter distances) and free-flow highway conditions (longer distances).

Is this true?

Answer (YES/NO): NO